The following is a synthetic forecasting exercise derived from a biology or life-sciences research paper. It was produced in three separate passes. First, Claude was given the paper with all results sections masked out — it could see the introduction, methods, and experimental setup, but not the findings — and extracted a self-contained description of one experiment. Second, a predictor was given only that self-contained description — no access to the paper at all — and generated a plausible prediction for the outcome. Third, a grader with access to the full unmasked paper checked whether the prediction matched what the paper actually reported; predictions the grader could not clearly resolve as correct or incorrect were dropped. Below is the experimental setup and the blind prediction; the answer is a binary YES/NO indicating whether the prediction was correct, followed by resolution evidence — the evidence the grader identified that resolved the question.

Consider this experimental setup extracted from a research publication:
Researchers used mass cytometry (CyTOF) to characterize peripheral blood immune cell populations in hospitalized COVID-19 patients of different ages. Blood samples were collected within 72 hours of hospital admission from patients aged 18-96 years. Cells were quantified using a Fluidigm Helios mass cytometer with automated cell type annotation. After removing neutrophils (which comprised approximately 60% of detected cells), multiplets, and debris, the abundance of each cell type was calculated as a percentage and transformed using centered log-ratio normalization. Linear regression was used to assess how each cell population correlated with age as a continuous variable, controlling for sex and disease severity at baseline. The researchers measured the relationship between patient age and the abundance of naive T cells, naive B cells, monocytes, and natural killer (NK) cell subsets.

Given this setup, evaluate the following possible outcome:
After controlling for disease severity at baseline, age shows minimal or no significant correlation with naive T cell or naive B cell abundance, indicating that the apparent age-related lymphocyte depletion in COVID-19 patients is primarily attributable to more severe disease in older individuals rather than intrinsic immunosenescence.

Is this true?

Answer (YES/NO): NO